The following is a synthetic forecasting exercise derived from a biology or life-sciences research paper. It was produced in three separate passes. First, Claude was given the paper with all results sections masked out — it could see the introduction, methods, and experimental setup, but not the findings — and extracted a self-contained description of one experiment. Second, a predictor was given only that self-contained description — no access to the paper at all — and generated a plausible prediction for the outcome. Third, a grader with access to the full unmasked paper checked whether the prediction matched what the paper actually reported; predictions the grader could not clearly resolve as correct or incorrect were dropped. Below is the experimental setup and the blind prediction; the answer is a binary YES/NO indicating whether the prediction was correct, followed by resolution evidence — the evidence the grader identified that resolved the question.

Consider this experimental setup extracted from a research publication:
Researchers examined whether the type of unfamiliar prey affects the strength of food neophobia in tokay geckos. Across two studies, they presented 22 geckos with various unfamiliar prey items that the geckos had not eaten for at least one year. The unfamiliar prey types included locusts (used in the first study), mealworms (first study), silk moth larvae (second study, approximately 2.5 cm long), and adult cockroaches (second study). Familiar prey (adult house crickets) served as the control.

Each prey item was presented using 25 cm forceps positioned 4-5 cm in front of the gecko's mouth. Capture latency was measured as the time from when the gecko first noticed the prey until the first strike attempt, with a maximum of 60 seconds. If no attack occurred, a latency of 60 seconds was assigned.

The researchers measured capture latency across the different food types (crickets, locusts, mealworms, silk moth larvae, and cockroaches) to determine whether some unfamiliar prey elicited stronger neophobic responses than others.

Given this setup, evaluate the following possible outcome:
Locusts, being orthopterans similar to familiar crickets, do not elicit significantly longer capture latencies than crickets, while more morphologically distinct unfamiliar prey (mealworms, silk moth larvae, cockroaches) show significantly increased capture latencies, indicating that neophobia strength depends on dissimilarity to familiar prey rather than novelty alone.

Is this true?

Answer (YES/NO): NO